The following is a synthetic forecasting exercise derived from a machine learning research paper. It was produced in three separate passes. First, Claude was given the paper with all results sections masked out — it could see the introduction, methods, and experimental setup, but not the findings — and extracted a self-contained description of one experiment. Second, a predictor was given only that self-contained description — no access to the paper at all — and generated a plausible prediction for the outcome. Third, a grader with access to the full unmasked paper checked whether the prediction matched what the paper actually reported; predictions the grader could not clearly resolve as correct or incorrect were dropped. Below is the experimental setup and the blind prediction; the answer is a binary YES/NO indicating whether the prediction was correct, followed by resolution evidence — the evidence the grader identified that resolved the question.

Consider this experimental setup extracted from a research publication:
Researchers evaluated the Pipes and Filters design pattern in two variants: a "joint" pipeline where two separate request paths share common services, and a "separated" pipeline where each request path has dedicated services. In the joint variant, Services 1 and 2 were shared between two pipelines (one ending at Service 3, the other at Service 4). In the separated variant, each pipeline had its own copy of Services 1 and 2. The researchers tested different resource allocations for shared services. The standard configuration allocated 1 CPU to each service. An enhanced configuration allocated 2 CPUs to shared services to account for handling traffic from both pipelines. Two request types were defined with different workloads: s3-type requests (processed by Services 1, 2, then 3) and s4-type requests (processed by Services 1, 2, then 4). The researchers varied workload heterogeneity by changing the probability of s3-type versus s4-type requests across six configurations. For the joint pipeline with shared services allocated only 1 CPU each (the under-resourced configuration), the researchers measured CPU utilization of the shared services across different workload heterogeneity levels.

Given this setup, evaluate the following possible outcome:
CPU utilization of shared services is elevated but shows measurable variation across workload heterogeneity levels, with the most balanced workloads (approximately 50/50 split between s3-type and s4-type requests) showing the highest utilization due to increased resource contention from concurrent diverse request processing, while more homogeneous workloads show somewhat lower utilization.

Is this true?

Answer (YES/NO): NO